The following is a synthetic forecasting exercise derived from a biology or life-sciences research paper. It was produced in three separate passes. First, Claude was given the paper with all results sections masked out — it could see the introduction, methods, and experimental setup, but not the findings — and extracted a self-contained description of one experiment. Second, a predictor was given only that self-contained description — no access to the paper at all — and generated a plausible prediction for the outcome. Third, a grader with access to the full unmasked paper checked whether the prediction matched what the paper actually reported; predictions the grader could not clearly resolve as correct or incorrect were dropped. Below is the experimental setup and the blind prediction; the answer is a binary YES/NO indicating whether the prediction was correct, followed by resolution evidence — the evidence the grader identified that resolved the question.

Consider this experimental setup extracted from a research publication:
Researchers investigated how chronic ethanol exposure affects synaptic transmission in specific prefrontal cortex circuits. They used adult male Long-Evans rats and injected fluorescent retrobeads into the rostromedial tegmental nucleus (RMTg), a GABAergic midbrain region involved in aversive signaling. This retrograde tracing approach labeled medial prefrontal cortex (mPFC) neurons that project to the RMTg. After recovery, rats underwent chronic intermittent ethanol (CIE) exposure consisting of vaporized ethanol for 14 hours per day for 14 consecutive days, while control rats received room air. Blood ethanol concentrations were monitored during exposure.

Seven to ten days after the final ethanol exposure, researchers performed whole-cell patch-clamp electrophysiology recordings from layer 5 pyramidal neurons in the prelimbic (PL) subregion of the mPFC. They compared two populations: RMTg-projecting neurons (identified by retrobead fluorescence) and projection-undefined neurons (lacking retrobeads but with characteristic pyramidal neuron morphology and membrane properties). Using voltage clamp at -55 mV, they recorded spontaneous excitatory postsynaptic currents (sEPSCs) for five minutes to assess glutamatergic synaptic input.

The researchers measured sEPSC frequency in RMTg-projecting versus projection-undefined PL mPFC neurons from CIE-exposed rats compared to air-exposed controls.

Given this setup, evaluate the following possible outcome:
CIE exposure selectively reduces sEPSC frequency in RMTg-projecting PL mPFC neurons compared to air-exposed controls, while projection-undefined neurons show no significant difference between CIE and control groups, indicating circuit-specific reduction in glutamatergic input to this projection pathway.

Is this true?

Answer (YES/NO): NO